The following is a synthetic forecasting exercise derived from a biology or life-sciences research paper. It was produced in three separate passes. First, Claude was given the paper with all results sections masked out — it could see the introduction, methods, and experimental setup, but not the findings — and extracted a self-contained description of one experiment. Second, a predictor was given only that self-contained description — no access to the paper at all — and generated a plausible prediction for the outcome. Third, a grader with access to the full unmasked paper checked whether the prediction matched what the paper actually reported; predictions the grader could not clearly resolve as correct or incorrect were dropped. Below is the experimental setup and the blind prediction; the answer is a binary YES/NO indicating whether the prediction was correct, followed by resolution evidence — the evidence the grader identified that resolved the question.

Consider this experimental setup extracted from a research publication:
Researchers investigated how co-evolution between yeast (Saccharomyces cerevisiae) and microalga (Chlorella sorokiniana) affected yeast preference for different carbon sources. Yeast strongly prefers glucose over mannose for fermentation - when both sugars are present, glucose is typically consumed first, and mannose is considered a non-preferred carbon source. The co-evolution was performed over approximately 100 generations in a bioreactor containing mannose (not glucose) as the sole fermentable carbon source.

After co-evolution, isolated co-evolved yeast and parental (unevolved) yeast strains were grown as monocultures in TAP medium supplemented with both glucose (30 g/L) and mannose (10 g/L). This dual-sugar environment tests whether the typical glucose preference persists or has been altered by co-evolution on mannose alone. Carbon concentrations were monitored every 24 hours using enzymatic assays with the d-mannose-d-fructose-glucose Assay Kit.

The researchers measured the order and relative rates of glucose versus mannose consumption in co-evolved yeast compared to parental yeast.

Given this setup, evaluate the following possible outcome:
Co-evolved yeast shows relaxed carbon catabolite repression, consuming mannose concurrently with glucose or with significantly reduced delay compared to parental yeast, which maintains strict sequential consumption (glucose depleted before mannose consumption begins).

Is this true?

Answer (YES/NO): YES